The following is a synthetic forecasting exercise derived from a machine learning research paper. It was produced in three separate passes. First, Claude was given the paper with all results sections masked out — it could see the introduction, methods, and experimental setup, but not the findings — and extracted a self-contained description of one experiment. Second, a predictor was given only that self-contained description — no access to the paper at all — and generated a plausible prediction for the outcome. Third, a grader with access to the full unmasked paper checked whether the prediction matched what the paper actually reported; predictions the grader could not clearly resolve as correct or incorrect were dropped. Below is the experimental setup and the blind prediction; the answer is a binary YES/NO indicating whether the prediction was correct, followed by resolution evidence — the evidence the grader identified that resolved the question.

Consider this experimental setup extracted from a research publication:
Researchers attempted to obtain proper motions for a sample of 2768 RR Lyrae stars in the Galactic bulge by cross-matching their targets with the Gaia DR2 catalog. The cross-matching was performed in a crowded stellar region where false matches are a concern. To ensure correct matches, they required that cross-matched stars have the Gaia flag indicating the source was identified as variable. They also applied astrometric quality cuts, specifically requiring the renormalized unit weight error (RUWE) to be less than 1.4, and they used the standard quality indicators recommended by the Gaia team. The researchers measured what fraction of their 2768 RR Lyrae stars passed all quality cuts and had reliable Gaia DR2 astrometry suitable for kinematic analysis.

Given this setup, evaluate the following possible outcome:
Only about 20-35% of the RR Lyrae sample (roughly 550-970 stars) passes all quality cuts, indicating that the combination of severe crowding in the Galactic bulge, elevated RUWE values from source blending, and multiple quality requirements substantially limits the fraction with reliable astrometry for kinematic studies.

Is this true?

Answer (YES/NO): NO